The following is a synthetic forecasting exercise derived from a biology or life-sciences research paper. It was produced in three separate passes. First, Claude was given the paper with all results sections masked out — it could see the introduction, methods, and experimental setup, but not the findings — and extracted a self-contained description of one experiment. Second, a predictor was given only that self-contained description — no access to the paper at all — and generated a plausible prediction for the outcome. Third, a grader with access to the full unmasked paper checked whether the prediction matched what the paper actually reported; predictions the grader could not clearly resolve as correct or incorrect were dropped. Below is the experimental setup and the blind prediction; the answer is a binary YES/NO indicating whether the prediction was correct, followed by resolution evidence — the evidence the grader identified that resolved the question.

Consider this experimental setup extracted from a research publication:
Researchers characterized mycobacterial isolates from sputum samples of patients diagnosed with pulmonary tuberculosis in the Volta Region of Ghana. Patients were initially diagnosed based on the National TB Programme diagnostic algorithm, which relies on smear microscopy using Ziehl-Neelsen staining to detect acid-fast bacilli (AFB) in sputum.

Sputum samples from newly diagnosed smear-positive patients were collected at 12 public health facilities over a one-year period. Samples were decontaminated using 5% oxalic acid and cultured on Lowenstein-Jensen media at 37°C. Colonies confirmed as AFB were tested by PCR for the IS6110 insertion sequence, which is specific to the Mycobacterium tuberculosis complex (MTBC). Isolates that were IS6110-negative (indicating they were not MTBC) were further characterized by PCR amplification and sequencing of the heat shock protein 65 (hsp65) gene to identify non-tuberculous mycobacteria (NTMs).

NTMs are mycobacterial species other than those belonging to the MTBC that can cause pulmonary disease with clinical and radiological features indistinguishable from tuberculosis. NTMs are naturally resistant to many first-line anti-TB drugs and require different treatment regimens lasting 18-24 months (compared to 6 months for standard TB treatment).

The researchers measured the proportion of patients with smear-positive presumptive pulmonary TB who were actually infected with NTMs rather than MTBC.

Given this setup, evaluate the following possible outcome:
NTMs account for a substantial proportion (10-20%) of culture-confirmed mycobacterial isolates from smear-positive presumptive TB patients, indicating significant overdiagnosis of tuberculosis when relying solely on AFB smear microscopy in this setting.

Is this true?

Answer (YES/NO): NO